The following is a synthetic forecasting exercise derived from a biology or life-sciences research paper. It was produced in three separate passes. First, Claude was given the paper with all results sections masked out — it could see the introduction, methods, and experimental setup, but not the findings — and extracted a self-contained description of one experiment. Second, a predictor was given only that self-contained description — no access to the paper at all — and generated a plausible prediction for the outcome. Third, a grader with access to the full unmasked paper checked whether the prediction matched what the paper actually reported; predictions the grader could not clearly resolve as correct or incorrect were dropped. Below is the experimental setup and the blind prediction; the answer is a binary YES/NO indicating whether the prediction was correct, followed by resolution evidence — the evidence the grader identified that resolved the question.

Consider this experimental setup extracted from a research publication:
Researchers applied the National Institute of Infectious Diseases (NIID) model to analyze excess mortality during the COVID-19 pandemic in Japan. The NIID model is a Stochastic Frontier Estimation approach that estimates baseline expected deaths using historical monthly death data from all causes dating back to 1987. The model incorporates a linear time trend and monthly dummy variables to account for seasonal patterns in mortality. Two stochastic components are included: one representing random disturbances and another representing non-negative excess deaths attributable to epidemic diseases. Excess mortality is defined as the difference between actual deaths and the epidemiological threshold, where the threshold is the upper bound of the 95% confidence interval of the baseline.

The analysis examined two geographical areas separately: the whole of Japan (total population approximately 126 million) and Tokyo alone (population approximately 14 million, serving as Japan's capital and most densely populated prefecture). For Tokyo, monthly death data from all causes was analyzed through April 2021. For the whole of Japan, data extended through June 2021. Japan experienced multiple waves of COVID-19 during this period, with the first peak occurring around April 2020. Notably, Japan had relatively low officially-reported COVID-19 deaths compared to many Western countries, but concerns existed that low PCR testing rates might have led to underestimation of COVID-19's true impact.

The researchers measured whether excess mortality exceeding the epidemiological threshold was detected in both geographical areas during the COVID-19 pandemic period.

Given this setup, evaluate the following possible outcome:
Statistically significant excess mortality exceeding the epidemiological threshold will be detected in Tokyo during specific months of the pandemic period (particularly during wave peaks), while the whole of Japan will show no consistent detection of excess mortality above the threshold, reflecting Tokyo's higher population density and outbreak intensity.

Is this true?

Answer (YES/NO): YES